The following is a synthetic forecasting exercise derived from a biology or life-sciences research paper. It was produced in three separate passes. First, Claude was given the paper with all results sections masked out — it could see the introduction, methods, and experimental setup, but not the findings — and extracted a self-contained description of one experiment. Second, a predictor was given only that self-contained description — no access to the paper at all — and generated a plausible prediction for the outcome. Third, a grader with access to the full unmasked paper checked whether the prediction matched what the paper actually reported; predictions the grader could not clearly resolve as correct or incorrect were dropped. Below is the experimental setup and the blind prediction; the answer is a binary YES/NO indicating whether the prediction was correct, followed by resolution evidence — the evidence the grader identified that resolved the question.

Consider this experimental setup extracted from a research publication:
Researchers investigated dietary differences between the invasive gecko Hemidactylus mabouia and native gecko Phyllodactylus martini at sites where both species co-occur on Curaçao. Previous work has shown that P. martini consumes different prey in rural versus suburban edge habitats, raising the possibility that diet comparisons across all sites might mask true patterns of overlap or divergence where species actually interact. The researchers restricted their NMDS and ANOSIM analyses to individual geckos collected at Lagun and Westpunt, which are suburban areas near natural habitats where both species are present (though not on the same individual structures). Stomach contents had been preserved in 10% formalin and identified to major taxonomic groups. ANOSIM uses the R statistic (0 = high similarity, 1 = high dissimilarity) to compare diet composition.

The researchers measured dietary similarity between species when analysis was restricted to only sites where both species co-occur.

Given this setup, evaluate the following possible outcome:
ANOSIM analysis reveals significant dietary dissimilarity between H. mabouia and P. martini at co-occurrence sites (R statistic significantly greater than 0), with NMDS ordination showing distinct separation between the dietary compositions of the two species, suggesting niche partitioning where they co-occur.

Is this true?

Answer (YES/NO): NO